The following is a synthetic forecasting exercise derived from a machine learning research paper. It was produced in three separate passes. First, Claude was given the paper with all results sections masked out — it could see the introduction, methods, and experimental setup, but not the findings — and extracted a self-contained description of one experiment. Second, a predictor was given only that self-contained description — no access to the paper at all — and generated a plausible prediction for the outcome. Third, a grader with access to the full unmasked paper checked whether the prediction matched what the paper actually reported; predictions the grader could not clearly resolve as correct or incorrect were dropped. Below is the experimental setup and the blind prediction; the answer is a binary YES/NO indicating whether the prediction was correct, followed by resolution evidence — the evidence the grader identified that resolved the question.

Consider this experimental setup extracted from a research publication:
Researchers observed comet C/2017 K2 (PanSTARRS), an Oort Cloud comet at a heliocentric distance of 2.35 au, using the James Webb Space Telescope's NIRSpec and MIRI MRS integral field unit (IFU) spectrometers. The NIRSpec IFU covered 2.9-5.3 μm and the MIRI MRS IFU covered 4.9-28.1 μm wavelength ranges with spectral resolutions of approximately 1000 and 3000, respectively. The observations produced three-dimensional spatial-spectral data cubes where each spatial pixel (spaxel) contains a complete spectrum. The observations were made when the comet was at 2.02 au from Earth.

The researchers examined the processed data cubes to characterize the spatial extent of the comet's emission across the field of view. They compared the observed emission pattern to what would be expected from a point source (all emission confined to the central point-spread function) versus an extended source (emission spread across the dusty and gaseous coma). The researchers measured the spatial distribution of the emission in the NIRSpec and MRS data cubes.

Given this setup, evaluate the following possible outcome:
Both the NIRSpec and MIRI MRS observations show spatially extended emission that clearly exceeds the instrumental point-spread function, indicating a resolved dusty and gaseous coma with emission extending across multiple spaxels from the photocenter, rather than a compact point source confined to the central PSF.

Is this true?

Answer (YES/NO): YES